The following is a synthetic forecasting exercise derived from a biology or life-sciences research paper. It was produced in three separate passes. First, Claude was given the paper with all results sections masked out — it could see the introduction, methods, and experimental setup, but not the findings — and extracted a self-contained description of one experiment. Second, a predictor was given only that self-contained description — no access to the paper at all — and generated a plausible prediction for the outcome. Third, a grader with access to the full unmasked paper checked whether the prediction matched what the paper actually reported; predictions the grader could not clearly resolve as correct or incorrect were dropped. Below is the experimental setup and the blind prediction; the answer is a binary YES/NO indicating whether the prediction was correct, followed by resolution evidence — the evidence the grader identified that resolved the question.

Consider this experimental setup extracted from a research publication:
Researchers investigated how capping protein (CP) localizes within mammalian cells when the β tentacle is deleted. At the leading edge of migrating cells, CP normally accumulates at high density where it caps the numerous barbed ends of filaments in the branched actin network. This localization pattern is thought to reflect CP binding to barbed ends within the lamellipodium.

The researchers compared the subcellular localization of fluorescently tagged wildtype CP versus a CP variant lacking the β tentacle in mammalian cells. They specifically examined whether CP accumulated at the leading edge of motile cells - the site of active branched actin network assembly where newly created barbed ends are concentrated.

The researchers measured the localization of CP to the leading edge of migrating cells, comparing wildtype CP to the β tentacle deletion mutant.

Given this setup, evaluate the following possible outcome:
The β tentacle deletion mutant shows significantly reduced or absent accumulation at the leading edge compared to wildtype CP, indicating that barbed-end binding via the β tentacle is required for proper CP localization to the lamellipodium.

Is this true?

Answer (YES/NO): YES